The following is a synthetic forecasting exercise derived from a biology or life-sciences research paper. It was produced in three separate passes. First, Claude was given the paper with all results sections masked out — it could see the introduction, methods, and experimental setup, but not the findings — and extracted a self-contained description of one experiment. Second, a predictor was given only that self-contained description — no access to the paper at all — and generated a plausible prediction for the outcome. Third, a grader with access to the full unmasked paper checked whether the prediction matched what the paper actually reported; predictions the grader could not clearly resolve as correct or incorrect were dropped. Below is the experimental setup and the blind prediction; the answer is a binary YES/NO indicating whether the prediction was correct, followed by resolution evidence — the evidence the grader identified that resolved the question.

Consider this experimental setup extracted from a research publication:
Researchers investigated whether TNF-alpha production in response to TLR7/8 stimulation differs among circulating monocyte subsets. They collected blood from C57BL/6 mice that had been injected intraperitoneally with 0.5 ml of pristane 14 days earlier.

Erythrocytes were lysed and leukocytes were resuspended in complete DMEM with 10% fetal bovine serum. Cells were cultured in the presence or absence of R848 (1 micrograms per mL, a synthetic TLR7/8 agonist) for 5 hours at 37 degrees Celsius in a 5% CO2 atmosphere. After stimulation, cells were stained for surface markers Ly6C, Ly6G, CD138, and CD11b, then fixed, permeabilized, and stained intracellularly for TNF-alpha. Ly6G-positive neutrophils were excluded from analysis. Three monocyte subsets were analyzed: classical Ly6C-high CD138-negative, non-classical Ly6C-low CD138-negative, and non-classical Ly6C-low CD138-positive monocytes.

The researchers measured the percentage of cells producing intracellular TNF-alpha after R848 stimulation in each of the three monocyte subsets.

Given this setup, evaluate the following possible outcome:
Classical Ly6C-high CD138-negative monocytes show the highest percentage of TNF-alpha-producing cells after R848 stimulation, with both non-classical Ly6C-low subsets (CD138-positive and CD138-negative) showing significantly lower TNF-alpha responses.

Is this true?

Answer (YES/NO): NO